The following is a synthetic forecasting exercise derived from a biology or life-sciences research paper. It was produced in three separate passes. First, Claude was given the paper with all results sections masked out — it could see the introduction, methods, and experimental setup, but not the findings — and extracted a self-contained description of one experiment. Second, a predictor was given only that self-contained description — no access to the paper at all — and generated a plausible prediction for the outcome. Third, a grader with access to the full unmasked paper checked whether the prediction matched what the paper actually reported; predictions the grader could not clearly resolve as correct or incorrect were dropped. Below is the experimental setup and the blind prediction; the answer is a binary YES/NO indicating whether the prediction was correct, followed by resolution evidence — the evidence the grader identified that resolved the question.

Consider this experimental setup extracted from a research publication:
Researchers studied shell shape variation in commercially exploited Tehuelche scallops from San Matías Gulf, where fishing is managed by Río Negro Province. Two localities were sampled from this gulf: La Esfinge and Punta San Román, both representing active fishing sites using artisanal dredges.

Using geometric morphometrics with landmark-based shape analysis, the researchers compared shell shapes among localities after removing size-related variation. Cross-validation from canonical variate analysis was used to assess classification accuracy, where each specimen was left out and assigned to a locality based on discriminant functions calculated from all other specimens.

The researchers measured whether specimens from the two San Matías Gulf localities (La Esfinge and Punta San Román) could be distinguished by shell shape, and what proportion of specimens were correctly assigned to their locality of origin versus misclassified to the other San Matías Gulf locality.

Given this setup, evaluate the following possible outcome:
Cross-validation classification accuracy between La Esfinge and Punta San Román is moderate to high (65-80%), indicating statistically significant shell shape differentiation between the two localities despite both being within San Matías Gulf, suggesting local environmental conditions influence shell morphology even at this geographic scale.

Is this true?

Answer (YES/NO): NO